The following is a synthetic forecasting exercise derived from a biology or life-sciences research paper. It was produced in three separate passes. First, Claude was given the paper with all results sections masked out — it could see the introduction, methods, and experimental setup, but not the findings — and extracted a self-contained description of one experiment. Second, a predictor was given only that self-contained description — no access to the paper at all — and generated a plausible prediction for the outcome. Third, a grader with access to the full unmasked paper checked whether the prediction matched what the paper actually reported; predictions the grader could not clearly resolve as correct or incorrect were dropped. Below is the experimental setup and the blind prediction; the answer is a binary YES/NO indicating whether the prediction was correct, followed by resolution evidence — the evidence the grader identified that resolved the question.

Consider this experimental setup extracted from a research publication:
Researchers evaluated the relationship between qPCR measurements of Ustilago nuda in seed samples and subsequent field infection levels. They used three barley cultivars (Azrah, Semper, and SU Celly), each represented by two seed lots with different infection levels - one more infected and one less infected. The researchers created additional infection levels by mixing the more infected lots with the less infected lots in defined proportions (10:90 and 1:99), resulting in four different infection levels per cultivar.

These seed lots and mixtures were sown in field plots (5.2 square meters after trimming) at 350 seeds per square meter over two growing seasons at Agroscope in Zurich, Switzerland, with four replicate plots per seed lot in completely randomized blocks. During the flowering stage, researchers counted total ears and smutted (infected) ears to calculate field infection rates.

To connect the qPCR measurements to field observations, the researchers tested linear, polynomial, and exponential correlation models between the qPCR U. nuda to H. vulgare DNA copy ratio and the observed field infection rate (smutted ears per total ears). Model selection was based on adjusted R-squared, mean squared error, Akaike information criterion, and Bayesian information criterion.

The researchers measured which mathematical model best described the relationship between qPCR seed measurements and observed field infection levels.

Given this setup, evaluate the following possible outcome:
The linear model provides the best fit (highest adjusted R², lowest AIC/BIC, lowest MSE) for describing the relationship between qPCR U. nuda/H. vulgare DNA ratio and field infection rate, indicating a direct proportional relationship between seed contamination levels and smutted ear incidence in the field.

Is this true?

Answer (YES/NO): YES